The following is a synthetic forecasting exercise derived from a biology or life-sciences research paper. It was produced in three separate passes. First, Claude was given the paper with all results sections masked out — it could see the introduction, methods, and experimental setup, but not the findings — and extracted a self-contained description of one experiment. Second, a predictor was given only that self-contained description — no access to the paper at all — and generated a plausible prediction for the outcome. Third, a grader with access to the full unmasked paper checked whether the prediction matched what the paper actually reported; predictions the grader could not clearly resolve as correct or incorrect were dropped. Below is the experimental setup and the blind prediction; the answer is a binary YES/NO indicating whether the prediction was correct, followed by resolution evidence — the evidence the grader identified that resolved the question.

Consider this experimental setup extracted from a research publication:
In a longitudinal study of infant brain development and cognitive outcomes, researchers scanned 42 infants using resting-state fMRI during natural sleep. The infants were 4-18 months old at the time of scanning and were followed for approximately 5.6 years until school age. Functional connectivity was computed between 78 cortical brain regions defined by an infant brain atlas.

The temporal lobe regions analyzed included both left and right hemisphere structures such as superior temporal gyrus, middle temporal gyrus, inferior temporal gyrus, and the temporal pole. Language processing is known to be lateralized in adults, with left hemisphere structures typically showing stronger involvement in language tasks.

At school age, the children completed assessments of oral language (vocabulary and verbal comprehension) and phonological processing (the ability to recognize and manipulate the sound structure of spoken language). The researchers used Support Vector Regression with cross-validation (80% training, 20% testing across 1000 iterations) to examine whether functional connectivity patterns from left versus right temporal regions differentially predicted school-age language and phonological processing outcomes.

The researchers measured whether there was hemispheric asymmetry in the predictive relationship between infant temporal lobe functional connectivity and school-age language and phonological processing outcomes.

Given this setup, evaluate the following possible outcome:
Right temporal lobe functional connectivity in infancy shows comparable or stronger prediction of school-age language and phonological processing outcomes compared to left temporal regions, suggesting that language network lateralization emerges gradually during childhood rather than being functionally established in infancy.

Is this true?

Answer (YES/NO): NO